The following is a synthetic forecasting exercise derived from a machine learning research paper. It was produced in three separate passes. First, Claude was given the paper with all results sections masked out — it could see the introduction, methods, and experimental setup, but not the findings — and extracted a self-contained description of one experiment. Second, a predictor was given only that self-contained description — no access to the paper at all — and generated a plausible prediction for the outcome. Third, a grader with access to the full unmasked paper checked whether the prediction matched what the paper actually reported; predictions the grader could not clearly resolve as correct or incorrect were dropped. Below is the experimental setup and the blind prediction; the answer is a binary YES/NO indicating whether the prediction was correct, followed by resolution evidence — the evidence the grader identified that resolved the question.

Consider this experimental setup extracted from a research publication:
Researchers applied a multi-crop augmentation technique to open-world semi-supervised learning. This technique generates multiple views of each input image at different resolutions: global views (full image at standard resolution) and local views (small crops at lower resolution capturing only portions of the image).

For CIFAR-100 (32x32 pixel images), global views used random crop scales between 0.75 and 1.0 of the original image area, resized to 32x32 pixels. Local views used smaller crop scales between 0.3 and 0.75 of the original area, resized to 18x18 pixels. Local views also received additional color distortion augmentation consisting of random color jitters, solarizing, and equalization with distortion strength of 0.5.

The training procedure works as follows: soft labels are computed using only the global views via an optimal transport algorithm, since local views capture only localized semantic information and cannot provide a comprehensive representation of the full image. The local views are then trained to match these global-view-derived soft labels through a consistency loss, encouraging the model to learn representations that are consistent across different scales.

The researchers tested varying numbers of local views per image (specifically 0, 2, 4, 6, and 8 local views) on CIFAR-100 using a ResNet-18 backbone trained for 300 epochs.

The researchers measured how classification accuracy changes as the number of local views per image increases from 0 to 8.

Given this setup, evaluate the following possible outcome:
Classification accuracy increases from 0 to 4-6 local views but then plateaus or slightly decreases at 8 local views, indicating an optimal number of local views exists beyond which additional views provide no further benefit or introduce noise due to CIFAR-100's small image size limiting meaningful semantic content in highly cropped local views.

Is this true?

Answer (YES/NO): NO